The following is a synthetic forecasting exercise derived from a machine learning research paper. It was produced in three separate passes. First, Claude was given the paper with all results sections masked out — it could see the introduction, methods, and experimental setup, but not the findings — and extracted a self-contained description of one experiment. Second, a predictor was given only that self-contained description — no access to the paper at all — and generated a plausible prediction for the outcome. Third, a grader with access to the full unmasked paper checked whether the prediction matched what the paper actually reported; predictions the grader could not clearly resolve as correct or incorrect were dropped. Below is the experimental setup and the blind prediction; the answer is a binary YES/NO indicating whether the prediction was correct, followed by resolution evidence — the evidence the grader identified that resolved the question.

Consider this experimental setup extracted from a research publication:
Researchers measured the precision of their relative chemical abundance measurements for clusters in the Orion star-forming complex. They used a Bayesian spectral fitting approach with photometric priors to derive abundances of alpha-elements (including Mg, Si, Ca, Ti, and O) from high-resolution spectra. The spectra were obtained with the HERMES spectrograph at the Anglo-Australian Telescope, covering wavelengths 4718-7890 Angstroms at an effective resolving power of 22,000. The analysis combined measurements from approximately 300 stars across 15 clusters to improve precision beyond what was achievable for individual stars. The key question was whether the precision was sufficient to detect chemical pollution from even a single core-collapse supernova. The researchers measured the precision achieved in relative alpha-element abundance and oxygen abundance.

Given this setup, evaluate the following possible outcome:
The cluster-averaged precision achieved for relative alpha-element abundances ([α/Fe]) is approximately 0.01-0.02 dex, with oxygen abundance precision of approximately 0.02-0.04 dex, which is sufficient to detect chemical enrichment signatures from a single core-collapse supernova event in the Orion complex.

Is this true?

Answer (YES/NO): NO